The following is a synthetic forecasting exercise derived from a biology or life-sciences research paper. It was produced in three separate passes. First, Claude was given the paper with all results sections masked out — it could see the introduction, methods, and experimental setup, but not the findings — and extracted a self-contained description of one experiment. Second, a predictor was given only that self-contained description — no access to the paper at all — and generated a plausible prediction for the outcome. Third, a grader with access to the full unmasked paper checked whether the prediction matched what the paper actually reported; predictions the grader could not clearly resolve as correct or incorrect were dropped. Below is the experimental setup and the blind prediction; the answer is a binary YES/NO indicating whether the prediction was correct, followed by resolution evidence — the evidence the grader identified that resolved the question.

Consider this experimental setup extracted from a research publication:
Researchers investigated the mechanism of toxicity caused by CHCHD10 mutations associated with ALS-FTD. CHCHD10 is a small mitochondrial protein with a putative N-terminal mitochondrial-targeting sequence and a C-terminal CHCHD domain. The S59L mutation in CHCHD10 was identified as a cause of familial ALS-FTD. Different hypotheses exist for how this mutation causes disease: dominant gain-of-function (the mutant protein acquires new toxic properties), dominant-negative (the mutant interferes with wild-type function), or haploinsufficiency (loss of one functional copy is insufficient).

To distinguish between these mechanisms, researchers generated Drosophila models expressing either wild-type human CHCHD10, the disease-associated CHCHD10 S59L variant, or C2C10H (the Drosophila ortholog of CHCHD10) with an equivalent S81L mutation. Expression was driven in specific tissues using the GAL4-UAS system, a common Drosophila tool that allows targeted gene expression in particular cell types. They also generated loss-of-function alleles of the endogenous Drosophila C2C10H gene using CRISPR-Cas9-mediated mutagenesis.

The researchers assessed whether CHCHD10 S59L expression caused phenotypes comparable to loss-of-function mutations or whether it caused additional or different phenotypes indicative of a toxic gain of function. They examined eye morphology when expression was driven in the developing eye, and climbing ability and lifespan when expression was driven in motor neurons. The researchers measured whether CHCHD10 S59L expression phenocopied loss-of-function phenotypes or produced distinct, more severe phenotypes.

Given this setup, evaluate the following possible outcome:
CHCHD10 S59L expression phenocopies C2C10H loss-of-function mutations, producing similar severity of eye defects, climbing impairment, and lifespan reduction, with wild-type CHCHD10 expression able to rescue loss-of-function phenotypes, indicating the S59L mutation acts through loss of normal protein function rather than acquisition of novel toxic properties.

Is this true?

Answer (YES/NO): NO